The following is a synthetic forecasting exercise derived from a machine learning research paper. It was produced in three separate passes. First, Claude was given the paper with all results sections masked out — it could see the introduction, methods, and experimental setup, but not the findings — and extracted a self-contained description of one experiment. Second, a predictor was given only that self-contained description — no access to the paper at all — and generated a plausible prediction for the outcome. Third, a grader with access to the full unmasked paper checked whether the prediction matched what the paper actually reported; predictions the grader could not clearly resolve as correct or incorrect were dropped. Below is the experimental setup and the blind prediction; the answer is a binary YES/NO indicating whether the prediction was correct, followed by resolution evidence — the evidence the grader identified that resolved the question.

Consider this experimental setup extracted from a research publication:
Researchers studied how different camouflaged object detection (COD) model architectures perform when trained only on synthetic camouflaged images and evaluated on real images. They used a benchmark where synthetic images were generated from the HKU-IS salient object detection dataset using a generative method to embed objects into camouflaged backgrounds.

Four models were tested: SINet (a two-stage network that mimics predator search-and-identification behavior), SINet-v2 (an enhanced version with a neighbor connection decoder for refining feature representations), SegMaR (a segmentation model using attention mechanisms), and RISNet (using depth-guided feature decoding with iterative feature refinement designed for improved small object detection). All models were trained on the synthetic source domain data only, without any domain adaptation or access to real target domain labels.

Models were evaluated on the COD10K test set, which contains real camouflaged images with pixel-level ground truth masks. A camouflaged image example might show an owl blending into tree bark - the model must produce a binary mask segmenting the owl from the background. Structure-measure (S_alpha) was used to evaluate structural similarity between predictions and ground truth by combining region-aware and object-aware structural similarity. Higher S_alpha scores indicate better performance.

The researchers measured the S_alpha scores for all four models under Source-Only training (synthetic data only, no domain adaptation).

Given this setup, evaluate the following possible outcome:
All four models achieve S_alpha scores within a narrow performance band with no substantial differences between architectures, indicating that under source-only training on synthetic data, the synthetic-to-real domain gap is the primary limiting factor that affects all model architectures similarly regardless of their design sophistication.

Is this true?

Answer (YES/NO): NO